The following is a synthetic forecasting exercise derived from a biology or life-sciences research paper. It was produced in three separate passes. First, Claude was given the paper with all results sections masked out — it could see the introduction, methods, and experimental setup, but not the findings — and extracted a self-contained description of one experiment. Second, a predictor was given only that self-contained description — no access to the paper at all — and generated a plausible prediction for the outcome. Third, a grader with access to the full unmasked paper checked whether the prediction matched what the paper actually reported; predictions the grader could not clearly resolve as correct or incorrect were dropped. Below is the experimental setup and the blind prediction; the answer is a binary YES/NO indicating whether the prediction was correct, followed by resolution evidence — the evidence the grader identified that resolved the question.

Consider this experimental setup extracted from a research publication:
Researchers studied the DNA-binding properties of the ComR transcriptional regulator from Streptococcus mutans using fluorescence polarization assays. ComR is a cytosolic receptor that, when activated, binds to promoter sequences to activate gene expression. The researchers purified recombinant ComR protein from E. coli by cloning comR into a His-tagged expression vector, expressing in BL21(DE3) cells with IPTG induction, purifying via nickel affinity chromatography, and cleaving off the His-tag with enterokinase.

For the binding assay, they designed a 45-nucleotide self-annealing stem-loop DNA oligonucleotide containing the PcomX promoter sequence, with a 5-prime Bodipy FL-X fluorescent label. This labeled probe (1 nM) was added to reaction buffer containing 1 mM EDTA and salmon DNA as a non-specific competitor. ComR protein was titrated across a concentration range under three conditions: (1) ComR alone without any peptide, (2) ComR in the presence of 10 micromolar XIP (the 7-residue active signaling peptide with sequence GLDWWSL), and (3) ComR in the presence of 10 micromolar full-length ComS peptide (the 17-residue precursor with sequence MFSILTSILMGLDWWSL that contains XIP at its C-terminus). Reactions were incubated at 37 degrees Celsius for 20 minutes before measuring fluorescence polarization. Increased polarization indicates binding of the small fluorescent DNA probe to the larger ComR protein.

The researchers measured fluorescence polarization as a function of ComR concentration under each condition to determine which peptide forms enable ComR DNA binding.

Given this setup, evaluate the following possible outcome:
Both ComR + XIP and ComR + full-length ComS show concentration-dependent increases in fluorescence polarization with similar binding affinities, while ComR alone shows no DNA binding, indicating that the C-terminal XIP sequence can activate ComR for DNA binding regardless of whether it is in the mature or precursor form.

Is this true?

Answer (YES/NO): NO